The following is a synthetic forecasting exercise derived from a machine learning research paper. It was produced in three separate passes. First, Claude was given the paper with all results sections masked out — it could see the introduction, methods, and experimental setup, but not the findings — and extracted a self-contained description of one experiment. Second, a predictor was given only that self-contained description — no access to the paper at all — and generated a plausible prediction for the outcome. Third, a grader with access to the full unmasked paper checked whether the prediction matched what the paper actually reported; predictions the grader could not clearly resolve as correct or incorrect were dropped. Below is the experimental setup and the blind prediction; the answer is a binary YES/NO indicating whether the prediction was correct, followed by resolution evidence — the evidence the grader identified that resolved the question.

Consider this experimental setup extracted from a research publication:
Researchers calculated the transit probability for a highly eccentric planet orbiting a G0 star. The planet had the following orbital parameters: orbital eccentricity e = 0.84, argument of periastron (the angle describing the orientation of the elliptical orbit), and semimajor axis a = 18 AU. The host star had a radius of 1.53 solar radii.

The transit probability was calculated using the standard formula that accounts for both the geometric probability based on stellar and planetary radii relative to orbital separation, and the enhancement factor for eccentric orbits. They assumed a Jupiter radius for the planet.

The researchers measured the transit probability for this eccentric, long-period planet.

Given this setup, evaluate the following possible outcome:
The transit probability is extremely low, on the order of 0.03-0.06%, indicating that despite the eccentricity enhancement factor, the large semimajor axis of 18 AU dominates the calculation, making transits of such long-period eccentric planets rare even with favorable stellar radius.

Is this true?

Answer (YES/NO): NO